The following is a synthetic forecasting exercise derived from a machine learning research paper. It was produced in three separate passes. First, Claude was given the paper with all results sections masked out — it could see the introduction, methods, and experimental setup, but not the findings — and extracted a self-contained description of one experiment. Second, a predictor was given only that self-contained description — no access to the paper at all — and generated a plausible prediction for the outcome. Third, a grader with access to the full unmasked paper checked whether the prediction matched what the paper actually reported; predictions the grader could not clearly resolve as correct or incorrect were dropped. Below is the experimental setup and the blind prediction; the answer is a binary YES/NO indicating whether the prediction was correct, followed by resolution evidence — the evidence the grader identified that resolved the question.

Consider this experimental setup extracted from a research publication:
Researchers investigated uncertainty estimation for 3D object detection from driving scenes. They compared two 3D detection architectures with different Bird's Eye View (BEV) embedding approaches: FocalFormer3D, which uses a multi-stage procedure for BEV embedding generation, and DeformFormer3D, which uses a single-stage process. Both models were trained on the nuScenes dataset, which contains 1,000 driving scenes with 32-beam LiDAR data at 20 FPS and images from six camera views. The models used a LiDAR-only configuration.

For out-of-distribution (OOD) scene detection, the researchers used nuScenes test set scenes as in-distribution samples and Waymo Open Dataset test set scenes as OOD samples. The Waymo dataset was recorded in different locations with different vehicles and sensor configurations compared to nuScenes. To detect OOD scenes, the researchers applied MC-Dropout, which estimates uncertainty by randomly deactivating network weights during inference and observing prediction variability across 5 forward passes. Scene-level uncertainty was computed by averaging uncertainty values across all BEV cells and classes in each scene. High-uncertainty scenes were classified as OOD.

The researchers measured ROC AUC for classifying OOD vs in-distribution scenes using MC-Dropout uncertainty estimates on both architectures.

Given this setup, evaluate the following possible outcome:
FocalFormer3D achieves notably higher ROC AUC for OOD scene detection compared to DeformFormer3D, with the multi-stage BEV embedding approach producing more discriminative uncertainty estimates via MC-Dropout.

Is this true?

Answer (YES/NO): NO